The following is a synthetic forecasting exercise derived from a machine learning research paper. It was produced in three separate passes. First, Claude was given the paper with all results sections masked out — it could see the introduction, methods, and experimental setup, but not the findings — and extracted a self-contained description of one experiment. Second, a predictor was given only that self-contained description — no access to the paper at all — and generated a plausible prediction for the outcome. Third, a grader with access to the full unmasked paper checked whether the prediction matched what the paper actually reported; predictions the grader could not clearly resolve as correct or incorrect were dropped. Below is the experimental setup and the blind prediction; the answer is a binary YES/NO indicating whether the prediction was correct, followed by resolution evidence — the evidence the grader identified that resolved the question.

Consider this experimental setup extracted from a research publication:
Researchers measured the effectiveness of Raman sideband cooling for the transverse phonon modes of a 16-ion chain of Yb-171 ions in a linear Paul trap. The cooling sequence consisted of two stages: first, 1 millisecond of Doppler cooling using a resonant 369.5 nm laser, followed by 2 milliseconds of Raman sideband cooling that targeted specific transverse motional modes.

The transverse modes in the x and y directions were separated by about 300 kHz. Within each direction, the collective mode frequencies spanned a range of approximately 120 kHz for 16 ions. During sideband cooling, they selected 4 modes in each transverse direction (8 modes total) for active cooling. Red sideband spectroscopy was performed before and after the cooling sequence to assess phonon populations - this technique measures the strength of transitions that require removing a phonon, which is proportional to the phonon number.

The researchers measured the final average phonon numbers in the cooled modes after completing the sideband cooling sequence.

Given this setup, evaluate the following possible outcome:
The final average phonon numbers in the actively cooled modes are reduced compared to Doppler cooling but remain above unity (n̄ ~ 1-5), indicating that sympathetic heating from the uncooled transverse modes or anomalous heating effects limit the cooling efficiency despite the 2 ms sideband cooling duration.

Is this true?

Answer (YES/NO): NO